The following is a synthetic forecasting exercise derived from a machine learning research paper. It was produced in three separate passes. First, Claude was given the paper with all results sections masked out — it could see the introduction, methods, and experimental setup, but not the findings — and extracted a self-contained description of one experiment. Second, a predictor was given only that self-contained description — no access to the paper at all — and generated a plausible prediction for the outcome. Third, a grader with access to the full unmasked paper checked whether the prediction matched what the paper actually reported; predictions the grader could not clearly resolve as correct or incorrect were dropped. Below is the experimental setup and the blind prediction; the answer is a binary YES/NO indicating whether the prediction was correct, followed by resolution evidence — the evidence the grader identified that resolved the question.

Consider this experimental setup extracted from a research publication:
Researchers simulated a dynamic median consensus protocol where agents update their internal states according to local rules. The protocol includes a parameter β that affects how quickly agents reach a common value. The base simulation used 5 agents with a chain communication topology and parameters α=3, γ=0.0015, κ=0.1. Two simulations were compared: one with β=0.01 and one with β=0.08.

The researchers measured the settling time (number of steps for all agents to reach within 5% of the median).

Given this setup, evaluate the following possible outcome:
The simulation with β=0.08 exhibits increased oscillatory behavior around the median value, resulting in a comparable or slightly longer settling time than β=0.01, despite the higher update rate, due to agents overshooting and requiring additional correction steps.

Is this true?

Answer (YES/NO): NO